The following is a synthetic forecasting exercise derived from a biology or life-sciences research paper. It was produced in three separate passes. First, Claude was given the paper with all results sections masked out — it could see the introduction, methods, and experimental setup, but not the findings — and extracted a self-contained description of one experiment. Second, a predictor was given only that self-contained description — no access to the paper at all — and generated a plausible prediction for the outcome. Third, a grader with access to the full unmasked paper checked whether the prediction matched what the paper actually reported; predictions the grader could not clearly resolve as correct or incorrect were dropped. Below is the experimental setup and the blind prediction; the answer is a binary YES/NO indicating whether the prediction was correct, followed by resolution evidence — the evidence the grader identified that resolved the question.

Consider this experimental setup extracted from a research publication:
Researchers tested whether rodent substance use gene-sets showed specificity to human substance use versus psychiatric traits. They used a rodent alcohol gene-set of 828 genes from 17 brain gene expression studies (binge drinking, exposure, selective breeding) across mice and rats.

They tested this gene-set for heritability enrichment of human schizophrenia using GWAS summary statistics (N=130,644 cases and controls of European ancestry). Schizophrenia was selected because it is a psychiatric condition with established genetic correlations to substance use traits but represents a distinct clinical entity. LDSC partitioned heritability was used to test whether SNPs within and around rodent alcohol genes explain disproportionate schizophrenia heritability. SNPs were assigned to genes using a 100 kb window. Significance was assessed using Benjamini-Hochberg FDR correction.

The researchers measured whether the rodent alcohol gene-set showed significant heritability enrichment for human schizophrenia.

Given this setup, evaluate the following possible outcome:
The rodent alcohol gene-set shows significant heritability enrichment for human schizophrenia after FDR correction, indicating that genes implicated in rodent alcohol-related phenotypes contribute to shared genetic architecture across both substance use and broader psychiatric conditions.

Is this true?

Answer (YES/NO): YES